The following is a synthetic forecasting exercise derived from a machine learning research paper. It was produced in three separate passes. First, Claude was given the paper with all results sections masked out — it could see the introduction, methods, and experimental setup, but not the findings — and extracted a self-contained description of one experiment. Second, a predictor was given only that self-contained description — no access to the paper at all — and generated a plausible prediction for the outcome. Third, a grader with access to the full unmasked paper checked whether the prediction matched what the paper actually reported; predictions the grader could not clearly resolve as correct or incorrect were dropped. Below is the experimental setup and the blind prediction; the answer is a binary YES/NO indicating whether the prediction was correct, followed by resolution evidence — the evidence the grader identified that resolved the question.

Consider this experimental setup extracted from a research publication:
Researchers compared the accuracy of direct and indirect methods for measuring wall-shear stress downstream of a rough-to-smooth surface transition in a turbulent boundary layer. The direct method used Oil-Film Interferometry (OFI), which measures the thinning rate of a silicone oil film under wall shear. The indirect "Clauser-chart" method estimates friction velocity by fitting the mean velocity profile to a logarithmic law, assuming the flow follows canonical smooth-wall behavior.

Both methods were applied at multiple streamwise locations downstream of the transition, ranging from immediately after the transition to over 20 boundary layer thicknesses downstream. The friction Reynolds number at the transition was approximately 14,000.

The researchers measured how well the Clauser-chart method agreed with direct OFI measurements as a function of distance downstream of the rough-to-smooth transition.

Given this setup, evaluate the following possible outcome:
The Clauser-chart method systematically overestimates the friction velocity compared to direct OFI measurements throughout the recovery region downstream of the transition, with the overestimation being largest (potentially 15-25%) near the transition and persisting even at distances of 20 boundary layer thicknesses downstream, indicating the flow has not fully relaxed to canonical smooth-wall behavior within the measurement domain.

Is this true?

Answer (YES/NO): NO